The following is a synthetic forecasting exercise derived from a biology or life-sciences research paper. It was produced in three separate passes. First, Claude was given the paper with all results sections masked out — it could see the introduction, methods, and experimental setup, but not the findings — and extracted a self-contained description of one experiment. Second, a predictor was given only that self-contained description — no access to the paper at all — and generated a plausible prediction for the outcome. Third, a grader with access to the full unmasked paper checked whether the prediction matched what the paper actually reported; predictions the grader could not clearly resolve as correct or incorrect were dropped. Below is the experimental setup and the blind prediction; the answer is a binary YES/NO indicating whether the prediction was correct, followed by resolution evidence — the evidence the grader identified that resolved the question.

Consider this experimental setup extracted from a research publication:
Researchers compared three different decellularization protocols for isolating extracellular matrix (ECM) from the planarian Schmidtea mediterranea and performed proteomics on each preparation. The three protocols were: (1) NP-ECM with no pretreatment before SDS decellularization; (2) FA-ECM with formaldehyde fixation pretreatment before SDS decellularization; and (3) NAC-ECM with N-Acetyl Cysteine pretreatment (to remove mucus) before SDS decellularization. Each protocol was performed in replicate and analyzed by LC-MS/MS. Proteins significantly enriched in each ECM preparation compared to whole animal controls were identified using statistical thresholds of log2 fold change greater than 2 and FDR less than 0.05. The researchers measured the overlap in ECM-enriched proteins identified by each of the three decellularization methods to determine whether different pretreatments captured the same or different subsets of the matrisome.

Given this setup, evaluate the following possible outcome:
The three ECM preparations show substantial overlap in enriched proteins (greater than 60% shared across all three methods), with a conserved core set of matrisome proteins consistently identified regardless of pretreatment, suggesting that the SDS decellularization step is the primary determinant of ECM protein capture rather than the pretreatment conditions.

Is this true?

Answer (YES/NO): NO